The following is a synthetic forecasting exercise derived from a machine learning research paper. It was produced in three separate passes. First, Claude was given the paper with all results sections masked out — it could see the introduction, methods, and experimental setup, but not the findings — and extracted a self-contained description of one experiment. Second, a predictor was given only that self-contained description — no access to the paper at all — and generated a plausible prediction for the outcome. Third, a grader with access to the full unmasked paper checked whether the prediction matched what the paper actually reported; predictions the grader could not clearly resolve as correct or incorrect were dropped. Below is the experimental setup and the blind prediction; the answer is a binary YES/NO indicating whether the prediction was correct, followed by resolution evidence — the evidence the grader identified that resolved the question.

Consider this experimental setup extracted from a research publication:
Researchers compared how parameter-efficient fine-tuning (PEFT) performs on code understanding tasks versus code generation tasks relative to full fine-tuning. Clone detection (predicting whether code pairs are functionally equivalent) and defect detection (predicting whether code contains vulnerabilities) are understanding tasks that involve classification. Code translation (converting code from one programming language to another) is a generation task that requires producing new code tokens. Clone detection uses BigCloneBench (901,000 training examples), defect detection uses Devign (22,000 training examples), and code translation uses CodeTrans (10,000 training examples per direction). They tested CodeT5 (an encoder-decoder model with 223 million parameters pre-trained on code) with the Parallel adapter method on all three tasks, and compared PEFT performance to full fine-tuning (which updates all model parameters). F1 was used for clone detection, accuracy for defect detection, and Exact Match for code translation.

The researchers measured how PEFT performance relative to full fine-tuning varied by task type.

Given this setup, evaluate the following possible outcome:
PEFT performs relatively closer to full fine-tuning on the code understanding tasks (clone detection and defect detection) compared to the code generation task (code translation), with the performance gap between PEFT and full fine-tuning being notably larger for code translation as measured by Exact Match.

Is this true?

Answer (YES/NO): NO